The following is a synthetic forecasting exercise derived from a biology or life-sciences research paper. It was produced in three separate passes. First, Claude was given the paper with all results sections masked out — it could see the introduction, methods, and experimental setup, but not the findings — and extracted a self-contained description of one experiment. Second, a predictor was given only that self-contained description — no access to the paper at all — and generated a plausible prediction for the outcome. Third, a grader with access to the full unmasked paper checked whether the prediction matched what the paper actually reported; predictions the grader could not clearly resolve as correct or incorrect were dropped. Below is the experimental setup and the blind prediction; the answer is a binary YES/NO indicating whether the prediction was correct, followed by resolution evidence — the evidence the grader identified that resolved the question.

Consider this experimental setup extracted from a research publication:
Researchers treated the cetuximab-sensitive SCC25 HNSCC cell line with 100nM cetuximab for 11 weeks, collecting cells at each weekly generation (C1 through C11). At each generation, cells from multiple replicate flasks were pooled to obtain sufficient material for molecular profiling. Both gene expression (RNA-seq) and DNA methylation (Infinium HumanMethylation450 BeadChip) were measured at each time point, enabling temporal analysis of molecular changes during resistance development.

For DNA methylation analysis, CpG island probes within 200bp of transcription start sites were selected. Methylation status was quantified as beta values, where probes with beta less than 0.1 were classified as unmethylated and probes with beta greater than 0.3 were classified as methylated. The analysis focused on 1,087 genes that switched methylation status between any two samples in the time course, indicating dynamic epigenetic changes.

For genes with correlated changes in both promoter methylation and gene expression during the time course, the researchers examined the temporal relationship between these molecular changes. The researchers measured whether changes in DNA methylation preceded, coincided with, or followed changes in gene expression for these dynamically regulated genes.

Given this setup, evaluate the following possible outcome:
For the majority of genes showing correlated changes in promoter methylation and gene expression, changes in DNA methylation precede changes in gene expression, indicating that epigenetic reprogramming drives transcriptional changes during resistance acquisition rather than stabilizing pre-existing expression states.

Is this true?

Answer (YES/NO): NO